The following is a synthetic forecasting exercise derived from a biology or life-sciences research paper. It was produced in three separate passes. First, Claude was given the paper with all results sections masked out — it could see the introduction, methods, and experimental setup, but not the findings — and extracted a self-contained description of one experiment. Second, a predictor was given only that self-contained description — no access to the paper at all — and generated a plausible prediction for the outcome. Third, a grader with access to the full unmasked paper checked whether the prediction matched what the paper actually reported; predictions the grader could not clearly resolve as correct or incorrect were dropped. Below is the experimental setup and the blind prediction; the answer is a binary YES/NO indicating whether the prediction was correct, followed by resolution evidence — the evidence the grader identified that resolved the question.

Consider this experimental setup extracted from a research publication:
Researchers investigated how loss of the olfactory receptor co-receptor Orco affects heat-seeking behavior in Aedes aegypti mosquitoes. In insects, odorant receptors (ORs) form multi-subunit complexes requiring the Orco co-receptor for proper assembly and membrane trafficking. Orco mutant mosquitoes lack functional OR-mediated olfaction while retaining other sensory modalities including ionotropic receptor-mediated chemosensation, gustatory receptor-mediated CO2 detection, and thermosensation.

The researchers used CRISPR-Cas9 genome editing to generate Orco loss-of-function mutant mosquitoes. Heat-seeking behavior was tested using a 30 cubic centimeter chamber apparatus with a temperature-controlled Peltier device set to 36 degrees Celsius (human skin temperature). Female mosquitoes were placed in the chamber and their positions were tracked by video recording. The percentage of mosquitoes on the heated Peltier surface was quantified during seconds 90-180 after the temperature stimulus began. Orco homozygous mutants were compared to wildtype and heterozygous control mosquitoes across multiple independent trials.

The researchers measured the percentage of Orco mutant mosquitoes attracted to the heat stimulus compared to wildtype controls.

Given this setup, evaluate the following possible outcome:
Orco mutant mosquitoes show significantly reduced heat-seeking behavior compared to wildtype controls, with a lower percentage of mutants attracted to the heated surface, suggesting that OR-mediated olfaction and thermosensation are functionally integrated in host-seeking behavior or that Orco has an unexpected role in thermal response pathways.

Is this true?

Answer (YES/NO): NO